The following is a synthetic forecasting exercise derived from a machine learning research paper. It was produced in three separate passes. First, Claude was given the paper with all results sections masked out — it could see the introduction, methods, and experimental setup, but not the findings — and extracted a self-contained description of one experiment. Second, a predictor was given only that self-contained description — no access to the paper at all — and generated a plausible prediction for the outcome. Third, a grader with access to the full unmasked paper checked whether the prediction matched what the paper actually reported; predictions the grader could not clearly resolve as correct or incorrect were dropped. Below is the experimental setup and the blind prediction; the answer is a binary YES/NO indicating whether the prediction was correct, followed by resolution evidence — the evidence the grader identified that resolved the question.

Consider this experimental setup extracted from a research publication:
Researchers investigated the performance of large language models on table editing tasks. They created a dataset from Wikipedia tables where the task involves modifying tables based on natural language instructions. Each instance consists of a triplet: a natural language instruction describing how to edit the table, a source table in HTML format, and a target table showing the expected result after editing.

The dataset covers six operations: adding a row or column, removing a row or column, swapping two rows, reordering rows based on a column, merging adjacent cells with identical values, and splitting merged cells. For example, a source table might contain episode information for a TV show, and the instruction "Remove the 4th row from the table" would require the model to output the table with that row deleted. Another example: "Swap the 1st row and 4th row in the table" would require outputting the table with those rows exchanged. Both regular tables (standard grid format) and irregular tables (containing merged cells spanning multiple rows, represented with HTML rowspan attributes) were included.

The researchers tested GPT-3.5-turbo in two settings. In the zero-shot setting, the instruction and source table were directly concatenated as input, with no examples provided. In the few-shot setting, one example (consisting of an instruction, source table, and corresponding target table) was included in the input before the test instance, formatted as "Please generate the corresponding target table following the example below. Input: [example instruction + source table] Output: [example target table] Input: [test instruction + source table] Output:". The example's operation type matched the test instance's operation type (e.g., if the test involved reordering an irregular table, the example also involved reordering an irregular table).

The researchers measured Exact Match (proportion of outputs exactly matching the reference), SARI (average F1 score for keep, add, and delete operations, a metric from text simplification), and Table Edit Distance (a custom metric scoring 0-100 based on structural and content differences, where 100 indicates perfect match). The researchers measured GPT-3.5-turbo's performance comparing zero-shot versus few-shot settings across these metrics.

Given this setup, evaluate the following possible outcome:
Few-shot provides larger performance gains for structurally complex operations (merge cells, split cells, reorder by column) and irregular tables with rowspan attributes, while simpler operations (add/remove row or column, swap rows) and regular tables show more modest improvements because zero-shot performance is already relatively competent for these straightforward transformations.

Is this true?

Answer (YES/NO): NO